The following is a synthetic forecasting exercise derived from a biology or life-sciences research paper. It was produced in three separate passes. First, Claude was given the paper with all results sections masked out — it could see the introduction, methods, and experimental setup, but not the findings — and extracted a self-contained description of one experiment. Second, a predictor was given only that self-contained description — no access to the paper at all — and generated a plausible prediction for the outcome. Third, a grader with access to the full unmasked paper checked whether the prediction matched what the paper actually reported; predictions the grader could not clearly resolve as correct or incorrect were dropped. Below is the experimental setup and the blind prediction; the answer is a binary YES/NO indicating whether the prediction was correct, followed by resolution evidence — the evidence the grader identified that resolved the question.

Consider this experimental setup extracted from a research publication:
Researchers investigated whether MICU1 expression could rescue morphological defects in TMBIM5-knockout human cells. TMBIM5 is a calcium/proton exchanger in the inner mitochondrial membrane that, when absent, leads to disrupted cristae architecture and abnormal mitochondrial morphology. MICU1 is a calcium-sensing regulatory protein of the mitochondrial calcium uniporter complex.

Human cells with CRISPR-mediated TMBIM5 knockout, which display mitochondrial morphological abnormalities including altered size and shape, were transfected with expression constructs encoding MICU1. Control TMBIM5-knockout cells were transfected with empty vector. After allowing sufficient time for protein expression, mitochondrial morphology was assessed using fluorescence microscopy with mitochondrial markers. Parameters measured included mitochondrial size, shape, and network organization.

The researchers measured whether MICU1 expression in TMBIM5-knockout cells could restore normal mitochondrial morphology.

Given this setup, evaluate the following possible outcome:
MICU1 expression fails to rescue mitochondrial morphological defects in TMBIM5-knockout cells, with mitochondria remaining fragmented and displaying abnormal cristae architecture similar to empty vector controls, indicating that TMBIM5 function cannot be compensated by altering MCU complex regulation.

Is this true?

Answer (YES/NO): NO